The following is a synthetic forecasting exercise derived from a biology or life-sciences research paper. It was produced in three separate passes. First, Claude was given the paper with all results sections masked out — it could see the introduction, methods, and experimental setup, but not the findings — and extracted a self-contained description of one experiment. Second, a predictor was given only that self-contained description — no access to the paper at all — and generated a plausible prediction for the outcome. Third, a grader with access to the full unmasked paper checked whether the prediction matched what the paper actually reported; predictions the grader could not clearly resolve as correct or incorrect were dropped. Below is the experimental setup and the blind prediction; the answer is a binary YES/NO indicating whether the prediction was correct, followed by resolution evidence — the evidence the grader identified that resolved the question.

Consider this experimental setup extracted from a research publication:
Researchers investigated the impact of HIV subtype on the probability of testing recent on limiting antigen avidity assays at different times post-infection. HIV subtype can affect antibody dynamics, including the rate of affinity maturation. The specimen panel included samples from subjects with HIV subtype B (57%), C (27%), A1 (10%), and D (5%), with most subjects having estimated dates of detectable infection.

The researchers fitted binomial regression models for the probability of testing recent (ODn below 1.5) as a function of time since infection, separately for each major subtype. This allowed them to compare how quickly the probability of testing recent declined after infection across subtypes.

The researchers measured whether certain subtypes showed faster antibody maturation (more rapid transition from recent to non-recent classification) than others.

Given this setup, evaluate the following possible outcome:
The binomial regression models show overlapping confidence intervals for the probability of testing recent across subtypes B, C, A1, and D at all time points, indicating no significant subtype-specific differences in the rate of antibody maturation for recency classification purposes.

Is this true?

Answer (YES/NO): YES